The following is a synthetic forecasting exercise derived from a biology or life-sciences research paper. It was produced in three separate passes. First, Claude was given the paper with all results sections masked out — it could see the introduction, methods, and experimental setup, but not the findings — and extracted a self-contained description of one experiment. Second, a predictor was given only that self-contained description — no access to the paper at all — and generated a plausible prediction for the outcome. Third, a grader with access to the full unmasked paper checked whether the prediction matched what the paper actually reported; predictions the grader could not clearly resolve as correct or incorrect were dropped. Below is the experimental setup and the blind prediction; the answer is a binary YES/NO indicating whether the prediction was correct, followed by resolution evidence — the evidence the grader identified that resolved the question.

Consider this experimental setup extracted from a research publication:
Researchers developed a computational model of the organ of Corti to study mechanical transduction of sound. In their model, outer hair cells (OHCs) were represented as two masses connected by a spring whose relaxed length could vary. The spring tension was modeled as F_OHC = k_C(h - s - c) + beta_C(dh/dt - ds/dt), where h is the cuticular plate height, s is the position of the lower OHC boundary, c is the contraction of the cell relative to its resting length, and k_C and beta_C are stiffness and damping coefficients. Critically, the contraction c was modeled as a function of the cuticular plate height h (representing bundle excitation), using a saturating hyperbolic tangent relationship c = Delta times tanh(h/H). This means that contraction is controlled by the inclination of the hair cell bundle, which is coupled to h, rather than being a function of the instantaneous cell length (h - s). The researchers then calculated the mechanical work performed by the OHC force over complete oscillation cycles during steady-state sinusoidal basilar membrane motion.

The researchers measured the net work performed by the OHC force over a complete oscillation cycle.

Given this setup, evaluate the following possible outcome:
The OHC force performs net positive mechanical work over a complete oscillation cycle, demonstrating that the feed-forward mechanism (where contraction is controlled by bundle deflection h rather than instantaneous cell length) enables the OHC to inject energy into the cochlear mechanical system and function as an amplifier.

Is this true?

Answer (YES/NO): YES